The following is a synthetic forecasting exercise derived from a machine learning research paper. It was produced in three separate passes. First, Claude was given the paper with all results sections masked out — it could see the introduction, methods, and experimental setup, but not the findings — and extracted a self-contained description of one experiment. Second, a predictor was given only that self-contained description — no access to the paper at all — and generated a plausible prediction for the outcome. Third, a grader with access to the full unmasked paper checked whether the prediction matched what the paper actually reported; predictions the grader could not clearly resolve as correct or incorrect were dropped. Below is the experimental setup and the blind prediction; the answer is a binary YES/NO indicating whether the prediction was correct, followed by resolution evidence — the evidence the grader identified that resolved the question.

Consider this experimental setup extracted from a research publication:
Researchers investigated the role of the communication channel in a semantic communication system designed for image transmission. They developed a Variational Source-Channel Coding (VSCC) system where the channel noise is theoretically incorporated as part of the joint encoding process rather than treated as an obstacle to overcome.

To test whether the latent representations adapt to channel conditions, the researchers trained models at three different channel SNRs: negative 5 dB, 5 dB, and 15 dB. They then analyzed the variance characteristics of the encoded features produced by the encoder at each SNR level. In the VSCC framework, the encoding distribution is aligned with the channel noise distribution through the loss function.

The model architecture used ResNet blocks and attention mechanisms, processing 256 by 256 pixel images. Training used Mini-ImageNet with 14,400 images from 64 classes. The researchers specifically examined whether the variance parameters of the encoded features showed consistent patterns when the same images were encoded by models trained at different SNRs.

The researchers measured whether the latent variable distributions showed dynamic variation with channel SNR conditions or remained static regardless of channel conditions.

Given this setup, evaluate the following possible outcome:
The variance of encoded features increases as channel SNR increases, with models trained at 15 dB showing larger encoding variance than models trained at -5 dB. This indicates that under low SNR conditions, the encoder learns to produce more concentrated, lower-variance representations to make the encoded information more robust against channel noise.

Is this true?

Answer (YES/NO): NO